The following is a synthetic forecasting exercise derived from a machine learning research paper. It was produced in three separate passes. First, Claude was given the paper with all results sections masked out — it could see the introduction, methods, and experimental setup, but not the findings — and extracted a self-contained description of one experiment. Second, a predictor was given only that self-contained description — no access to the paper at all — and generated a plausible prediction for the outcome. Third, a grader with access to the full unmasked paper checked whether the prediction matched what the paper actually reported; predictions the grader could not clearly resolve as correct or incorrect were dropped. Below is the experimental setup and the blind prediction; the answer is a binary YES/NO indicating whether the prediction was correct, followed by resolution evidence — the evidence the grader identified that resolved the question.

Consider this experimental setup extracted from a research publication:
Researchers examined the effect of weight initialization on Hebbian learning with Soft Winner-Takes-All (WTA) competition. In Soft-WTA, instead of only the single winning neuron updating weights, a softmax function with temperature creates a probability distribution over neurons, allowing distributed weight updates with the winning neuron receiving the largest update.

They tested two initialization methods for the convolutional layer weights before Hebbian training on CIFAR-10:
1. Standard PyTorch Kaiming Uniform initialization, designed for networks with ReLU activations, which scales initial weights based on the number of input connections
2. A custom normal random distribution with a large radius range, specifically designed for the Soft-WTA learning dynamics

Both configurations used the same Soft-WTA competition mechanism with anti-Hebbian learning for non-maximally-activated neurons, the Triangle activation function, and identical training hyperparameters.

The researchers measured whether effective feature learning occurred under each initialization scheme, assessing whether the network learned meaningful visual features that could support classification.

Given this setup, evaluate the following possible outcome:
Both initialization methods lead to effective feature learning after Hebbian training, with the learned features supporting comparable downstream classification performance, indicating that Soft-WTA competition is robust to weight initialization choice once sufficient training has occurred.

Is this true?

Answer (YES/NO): NO